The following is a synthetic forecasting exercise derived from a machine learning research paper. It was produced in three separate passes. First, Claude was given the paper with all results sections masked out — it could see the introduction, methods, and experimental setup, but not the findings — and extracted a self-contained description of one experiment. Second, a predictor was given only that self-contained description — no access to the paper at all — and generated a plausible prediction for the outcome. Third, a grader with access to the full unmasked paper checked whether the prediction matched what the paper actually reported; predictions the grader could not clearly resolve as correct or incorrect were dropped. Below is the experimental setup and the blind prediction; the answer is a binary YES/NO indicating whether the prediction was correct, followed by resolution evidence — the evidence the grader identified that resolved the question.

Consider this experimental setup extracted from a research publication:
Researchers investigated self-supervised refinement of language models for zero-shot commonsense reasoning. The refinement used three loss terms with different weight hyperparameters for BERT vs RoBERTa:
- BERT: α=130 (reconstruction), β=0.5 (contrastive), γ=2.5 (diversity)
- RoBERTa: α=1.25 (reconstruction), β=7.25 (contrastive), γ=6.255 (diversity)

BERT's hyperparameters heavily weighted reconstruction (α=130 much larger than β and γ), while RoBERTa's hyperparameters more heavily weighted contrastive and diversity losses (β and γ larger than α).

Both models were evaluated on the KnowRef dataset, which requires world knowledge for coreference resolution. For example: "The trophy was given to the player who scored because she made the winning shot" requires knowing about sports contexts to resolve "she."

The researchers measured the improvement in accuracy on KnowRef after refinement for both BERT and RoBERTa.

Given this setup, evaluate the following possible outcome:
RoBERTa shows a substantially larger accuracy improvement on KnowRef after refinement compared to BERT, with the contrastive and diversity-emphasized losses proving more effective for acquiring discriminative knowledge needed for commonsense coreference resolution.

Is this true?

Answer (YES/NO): YES